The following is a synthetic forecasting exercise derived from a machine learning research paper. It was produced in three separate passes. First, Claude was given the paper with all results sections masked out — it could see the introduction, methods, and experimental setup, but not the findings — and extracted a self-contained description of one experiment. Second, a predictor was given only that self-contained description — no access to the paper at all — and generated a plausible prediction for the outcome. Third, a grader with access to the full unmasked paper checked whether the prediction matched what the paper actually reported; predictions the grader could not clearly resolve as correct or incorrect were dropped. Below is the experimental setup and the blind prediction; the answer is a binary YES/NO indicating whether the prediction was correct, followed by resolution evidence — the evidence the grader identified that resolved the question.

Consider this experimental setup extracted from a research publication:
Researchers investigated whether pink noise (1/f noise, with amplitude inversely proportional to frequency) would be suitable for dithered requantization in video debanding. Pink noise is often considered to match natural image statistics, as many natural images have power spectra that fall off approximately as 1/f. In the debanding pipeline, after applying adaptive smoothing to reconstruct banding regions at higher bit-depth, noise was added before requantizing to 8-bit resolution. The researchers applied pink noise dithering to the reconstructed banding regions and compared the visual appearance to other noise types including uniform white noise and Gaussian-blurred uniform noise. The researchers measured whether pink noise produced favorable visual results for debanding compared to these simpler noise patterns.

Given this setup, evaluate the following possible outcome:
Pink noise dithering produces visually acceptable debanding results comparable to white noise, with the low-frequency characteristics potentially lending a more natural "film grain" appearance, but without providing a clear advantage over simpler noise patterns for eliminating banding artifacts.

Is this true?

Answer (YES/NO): NO